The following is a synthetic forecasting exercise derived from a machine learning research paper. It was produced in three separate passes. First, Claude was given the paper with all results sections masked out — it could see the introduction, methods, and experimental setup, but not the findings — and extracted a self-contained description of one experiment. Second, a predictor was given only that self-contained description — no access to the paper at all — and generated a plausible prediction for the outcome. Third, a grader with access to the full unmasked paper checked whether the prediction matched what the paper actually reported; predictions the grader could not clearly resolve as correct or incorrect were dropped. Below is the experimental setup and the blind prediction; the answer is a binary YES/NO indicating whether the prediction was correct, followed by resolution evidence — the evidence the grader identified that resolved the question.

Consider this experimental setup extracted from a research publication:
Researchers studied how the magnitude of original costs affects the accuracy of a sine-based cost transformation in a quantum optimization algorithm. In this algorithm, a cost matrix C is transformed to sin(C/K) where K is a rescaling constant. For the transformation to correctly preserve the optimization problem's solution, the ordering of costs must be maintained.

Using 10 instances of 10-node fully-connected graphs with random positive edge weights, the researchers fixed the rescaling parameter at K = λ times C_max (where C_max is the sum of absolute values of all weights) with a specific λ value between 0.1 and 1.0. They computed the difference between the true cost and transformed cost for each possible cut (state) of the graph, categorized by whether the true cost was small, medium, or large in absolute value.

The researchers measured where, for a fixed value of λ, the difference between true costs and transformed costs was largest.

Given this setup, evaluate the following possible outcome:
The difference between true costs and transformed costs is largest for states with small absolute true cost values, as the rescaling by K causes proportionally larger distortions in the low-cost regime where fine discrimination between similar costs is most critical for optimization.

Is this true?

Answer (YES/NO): NO